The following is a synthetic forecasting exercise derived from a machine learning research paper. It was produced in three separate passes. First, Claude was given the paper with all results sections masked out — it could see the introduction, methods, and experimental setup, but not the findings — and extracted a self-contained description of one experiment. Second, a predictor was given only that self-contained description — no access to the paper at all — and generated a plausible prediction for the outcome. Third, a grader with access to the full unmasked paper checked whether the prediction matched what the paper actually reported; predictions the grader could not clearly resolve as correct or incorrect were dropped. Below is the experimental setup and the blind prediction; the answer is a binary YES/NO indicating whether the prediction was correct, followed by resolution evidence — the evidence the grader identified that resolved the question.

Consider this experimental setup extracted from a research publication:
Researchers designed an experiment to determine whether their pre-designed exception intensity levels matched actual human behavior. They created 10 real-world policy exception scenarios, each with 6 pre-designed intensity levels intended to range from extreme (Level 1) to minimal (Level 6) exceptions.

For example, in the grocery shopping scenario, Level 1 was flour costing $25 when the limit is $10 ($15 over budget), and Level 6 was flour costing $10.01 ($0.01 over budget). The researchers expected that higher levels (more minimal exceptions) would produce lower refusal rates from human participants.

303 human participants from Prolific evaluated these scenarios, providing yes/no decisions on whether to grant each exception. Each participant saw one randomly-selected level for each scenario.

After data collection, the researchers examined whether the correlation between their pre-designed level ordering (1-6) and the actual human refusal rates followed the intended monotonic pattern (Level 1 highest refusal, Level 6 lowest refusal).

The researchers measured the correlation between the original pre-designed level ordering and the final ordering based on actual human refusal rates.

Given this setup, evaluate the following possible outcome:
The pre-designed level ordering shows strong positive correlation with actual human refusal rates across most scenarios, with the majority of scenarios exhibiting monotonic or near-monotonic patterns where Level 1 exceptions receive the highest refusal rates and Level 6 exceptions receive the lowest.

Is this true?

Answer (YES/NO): YES